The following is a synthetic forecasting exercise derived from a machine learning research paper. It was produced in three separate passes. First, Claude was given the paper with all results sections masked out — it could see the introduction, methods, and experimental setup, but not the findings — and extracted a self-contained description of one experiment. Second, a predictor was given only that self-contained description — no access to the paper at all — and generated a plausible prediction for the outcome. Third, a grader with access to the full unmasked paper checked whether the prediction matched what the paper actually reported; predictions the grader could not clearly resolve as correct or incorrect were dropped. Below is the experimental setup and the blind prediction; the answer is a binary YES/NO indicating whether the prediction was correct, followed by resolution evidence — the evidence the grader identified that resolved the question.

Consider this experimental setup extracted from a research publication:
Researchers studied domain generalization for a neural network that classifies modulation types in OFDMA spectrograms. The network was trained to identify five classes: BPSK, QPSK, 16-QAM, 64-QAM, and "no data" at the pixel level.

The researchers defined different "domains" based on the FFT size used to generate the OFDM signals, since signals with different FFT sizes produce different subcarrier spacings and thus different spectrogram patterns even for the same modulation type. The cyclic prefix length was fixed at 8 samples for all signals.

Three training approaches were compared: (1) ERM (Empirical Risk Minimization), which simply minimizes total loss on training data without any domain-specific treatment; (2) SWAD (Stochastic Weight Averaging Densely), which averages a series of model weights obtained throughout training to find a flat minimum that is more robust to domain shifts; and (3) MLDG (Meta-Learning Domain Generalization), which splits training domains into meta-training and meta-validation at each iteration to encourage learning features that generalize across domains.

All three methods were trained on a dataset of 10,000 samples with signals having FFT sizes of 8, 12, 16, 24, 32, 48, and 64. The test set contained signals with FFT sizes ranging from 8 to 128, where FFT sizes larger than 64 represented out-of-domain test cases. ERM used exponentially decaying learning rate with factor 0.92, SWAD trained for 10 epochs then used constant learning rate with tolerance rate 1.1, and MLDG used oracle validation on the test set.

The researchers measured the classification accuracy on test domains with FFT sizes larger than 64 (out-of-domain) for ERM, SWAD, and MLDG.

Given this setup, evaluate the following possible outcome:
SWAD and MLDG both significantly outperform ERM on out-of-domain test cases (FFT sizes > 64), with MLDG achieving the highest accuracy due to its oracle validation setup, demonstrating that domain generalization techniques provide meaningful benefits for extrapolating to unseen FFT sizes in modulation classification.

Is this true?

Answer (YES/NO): NO